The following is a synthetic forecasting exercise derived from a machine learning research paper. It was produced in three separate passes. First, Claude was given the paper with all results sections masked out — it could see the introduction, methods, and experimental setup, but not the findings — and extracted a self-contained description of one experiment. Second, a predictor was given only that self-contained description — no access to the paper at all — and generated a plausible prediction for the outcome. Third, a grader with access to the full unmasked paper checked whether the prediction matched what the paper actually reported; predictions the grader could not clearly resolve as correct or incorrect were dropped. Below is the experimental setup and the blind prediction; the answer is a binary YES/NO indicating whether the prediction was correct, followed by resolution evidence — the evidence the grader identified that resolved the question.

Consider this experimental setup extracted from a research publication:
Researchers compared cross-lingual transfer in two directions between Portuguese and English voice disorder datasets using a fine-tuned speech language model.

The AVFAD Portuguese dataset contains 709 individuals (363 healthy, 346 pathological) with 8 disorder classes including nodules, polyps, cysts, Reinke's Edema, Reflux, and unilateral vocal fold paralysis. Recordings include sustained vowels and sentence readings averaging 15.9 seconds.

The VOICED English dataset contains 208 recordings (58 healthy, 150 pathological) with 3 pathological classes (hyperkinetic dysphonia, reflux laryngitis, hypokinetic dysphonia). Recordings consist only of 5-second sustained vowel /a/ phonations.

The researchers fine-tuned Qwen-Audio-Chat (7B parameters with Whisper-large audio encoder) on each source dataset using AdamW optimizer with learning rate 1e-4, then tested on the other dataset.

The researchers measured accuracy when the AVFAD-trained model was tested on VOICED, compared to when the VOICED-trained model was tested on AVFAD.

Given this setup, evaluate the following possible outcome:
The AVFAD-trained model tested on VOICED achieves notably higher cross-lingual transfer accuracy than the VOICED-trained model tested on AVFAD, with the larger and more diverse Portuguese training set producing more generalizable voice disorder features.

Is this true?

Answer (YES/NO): NO